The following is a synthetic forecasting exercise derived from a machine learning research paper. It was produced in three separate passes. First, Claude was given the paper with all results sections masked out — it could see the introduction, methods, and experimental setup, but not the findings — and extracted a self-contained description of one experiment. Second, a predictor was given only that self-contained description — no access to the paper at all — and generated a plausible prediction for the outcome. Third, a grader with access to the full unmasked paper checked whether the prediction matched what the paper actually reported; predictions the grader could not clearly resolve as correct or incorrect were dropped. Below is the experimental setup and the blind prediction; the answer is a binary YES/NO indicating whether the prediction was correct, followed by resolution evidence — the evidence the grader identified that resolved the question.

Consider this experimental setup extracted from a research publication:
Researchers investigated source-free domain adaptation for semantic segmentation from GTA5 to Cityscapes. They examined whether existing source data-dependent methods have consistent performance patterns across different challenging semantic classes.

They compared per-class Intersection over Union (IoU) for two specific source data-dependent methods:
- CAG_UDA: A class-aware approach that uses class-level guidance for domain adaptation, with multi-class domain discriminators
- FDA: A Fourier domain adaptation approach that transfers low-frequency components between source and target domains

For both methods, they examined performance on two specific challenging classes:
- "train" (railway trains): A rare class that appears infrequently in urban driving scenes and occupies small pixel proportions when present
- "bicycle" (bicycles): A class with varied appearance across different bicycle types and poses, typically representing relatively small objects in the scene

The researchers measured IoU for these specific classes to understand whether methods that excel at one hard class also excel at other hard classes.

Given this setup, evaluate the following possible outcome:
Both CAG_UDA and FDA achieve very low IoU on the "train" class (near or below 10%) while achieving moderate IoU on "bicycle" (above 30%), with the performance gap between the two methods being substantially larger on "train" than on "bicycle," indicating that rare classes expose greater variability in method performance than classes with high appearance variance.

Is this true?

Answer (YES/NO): NO